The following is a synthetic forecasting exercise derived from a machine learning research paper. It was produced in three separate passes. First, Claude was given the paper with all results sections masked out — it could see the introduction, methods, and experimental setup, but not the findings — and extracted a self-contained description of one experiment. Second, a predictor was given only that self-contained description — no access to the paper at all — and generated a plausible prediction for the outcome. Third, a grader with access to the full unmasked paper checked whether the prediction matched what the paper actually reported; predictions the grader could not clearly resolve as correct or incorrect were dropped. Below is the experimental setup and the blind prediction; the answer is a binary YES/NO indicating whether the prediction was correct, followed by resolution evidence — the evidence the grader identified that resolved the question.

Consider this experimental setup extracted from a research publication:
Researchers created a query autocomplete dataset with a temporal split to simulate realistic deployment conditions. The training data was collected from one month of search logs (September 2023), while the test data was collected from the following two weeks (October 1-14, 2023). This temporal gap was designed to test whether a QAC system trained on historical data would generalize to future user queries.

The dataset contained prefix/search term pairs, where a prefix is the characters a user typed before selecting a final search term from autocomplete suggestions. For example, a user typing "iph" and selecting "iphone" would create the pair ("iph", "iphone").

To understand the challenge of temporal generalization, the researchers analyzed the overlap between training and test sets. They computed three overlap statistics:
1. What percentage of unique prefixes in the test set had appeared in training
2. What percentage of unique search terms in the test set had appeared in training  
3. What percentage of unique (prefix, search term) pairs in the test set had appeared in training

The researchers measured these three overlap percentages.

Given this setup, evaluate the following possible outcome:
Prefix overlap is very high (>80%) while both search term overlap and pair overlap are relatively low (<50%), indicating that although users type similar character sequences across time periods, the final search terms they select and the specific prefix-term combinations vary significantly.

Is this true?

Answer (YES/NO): NO